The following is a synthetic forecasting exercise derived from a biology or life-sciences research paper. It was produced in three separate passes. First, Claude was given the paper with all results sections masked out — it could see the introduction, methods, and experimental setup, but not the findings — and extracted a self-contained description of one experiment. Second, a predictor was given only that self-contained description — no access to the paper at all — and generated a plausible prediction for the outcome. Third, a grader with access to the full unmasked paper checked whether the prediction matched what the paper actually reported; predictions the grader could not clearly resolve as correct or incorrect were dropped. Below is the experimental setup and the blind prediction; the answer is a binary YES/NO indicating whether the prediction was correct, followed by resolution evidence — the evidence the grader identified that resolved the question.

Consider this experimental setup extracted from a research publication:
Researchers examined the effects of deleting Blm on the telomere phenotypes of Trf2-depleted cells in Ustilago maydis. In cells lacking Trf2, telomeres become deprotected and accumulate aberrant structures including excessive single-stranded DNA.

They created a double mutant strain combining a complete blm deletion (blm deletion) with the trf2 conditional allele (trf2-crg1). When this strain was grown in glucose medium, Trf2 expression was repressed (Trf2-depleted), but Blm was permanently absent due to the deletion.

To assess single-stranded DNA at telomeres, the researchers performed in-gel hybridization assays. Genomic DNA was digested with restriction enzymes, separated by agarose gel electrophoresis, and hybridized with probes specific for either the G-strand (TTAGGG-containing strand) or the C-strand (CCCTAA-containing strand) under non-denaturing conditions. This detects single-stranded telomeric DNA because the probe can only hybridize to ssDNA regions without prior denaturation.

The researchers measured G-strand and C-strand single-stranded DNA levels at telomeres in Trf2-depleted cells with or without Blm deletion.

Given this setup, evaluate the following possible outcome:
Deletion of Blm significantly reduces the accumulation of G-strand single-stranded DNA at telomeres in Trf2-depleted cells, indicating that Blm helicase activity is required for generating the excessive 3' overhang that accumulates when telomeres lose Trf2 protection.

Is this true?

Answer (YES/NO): YES